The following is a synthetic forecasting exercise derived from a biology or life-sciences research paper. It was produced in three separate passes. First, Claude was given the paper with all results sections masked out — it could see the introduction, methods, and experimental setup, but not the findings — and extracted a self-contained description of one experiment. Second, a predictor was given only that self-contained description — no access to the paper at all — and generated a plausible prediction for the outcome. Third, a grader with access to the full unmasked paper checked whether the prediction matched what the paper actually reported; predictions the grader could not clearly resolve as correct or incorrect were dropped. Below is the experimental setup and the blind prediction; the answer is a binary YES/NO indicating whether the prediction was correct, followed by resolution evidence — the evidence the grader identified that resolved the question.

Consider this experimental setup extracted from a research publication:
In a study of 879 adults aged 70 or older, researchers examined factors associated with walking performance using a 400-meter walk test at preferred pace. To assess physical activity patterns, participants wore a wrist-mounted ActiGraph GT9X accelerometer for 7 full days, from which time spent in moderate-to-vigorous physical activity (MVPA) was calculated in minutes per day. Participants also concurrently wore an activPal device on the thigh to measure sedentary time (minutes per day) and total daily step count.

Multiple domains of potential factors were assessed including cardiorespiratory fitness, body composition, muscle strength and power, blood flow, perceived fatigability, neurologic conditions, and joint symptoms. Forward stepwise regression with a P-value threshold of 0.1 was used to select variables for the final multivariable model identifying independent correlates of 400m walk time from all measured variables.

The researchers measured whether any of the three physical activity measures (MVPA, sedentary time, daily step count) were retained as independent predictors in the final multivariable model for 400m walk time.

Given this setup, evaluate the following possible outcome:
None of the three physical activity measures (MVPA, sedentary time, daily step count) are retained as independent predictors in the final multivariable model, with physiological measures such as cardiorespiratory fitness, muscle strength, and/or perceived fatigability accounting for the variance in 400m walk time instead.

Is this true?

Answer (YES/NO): NO